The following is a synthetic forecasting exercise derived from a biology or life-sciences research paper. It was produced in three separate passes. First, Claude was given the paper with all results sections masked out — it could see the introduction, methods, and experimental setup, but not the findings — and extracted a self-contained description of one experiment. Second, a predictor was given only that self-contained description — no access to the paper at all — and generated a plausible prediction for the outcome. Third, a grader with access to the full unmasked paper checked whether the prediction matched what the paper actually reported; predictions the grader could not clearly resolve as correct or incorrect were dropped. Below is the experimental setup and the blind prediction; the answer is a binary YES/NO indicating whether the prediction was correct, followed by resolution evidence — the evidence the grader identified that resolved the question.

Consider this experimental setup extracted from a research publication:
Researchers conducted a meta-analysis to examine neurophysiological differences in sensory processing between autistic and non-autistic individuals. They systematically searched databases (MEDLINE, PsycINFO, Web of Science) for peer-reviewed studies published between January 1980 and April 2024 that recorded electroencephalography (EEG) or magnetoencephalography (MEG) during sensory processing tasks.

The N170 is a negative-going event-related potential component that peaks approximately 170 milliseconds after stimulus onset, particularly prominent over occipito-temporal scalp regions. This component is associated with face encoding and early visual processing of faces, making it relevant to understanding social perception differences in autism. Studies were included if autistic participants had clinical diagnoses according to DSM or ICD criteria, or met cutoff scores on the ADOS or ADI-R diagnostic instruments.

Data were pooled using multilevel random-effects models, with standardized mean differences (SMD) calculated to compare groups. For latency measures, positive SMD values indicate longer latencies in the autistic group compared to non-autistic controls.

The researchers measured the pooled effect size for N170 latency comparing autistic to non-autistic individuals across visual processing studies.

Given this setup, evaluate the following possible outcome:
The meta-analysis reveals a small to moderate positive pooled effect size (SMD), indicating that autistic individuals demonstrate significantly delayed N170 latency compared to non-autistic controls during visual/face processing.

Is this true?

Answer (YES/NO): YES